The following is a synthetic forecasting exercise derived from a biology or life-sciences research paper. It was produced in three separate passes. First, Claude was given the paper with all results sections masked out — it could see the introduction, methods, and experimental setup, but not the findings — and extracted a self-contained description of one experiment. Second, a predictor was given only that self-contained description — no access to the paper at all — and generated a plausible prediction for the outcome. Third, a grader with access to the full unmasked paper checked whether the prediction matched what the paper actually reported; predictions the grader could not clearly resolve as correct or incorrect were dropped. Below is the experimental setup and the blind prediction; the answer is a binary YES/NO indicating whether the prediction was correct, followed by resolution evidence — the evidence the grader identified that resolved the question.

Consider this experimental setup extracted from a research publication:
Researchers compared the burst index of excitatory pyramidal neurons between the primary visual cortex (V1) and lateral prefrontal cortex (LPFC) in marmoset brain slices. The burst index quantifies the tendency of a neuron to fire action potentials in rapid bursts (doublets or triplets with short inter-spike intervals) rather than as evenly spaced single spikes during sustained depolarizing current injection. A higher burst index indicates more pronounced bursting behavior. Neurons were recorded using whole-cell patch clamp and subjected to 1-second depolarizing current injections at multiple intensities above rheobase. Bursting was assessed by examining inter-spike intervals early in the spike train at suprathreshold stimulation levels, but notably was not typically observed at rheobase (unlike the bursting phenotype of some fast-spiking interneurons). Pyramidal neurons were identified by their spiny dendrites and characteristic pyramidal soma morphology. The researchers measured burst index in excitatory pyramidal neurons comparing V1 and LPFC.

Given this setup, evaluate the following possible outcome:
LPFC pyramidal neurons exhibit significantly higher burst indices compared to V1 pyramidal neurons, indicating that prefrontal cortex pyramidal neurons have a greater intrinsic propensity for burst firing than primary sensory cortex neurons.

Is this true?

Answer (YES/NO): YES